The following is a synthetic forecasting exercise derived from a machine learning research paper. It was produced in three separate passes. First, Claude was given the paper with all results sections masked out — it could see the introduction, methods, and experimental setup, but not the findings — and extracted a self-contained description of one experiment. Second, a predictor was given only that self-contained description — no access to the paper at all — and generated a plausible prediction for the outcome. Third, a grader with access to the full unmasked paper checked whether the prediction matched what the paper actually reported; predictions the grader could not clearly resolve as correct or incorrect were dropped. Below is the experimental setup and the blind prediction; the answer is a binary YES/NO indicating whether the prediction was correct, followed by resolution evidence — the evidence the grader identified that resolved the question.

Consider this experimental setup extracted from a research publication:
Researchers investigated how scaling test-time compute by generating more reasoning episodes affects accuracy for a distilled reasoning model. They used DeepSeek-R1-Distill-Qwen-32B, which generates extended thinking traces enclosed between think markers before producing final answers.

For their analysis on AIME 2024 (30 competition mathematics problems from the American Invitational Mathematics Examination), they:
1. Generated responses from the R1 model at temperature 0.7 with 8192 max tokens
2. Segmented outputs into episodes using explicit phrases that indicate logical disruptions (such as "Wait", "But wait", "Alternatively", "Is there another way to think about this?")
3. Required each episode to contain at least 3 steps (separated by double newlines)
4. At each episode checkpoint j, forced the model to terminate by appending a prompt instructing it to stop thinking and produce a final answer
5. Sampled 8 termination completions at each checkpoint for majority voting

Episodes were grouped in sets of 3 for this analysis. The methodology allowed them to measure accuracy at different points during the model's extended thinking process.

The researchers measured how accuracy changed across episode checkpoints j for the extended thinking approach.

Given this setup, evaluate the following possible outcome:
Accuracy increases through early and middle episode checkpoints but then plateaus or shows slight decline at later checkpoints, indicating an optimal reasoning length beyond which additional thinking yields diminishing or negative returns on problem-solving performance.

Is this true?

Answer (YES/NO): NO